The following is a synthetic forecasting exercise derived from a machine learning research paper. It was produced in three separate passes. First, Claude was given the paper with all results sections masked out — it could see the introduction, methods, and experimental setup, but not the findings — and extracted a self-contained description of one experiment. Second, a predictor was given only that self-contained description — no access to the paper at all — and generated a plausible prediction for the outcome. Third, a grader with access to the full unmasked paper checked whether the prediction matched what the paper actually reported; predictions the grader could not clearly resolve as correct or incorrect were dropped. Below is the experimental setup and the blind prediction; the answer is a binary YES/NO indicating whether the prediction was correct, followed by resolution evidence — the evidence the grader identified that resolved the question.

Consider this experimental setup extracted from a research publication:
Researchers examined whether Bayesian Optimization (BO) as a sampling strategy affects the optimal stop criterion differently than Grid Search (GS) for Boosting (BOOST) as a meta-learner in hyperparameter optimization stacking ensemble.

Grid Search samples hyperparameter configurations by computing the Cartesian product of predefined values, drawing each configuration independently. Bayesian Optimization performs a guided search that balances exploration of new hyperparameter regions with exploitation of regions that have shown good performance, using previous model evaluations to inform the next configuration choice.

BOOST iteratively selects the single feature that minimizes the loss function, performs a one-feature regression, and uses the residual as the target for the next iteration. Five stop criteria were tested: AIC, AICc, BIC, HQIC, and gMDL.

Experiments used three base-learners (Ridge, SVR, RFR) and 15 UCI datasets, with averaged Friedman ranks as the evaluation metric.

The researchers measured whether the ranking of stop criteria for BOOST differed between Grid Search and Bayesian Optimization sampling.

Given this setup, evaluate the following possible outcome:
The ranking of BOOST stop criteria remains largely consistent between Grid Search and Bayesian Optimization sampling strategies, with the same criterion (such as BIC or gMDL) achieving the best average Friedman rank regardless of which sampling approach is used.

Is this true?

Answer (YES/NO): NO